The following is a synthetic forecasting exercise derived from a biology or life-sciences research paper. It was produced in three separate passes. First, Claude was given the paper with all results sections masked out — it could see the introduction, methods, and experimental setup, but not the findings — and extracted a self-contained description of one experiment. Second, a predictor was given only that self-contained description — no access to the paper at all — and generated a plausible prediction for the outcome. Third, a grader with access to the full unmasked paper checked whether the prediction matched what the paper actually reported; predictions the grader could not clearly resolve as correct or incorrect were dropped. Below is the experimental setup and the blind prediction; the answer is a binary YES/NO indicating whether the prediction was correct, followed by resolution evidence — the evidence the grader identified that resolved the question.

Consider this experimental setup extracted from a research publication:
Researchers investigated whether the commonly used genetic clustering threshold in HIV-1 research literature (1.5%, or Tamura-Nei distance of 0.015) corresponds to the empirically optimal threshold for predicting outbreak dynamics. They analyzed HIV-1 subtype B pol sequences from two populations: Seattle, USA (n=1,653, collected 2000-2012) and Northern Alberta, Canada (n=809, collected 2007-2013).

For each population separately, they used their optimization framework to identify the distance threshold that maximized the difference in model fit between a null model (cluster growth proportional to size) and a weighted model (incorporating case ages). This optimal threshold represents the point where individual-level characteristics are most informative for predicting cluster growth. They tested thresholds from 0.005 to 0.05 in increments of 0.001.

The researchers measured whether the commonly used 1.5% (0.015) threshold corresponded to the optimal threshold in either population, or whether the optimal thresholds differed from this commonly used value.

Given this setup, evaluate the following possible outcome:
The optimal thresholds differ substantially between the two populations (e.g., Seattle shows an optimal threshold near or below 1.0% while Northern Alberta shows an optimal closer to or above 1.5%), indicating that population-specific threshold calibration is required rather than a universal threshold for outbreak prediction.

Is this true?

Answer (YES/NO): NO